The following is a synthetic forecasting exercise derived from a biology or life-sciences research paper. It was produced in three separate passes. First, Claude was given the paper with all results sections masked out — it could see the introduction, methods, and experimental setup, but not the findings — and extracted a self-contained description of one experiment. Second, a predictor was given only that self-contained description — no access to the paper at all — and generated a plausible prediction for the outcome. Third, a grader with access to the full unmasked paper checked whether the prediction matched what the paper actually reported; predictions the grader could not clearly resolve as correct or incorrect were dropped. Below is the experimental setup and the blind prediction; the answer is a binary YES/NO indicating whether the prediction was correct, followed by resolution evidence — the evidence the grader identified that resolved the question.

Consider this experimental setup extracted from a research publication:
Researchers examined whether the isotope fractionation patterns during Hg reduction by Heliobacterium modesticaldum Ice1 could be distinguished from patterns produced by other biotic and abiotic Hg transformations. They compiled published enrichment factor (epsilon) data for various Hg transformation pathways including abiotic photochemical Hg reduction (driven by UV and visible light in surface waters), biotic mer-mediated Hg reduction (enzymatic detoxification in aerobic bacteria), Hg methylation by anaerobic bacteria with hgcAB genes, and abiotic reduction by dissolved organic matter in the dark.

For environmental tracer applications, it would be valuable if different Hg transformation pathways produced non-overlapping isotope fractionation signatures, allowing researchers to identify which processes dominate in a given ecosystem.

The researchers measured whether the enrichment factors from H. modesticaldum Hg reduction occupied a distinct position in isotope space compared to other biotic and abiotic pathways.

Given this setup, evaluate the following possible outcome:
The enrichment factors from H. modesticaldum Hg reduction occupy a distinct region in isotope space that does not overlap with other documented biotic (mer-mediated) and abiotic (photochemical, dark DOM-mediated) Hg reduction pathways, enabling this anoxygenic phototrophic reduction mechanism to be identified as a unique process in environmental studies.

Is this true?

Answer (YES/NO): NO